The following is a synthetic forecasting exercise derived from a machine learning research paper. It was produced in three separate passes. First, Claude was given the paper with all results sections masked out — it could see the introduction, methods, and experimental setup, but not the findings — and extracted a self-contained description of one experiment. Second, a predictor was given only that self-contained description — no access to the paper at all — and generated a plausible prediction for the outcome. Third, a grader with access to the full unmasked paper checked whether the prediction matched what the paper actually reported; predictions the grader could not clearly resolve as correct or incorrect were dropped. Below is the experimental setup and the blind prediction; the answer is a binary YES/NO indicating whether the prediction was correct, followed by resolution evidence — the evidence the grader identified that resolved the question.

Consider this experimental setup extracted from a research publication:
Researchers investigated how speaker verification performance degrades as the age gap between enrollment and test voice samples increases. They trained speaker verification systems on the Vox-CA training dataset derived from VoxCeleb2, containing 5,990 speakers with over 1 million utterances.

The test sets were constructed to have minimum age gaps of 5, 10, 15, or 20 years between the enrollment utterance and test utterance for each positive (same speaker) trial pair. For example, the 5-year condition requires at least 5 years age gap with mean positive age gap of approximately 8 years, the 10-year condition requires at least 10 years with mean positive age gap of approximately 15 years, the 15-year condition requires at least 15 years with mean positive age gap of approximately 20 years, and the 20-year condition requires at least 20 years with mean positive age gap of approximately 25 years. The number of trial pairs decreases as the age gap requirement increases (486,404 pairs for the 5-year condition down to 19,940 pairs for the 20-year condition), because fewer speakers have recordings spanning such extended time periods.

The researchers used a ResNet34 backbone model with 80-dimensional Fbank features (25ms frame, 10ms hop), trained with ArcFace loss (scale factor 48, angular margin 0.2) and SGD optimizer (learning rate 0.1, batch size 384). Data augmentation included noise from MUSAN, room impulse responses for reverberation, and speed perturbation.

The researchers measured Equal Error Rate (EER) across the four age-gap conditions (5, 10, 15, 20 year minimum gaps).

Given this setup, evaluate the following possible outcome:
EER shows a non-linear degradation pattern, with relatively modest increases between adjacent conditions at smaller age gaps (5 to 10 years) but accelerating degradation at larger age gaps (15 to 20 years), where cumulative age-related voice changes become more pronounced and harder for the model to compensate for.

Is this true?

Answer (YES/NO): NO